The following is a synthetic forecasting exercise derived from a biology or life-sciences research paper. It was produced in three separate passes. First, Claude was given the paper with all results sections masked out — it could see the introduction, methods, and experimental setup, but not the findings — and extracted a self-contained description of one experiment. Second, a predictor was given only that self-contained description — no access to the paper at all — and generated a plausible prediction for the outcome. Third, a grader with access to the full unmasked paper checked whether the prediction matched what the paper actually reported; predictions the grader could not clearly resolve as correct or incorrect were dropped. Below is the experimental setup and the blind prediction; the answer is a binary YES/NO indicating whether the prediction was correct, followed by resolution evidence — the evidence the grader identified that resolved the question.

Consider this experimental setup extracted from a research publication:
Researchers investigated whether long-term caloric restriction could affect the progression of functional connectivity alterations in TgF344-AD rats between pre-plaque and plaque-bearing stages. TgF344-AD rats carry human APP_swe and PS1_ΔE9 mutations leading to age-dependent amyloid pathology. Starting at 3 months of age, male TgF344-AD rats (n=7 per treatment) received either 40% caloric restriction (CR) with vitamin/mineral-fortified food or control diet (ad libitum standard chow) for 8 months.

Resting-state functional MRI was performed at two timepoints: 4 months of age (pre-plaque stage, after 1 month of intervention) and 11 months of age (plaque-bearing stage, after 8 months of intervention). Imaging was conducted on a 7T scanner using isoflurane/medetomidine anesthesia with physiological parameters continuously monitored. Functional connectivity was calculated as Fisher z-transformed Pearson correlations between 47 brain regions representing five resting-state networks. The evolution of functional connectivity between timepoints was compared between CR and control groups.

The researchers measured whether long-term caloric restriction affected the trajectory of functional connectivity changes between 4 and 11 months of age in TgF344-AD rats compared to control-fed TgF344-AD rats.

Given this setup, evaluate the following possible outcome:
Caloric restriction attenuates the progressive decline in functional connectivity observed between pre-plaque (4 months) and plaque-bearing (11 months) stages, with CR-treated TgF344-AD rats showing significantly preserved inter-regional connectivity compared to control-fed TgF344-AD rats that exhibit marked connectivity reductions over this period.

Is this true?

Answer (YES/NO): NO